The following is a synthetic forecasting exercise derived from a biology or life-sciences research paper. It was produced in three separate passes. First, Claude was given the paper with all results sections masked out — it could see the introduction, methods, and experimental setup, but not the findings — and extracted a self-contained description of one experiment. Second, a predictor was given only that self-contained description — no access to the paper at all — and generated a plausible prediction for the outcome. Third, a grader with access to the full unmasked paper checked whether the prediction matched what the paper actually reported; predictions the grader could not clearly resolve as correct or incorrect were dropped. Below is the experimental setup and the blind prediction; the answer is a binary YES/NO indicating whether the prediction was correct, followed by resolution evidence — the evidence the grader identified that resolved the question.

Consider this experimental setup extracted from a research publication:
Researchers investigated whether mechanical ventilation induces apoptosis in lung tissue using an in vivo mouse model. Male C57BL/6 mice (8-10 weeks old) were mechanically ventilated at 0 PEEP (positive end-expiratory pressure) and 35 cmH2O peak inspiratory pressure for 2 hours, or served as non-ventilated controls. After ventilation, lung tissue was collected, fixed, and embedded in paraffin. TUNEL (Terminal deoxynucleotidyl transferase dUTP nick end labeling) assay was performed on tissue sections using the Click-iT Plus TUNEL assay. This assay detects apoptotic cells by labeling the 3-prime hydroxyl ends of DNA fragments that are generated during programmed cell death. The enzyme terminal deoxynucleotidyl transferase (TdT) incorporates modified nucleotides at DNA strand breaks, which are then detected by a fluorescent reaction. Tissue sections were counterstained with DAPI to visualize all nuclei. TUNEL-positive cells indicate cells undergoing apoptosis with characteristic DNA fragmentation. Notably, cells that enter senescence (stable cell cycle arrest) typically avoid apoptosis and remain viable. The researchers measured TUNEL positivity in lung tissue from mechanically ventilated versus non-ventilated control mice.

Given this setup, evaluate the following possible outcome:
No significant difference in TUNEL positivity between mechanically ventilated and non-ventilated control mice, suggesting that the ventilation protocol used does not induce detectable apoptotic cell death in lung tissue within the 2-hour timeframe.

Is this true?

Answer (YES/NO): NO